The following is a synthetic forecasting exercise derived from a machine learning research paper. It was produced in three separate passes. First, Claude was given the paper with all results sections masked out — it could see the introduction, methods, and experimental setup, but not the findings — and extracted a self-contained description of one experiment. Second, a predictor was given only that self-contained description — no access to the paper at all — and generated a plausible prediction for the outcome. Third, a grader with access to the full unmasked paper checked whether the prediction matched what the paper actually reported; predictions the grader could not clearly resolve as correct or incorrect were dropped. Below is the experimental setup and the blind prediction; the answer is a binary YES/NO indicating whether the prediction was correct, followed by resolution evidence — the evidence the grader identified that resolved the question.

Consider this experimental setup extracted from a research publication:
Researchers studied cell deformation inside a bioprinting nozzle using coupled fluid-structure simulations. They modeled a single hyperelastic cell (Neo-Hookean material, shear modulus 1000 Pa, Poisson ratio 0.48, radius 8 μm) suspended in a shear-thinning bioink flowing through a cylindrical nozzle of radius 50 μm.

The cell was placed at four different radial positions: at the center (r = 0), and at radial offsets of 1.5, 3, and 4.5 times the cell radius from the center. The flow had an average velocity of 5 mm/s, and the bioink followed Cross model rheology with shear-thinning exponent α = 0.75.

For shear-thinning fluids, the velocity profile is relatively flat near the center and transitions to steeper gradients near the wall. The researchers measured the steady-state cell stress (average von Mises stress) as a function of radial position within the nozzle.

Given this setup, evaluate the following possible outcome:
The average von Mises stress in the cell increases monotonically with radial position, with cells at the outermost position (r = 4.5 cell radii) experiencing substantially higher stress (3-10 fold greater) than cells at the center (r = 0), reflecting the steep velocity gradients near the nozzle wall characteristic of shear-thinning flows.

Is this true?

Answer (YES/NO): YES